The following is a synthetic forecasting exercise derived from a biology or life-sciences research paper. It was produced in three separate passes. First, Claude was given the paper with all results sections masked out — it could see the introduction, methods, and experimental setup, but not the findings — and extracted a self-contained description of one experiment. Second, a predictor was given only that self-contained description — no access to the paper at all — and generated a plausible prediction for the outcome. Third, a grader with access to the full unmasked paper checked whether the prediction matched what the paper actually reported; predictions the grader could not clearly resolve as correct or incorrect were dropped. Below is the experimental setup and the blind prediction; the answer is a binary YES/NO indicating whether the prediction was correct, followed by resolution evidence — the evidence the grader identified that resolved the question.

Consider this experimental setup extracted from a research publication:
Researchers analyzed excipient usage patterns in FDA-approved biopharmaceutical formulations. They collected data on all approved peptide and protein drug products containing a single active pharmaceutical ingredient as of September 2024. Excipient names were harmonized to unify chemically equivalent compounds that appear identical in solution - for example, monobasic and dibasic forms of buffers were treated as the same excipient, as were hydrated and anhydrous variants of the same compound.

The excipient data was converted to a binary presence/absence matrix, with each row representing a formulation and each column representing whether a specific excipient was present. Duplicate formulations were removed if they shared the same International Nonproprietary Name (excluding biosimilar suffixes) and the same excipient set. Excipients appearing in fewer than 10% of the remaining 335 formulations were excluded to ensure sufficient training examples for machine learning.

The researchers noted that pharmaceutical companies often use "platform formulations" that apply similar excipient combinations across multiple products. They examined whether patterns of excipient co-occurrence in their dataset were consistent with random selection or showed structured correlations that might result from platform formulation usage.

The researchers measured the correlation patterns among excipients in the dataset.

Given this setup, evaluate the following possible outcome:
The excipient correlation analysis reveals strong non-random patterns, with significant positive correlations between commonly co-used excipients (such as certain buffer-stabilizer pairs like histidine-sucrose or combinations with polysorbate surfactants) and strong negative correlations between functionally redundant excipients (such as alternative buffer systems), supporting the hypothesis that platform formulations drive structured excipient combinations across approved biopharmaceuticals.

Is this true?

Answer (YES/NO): NO